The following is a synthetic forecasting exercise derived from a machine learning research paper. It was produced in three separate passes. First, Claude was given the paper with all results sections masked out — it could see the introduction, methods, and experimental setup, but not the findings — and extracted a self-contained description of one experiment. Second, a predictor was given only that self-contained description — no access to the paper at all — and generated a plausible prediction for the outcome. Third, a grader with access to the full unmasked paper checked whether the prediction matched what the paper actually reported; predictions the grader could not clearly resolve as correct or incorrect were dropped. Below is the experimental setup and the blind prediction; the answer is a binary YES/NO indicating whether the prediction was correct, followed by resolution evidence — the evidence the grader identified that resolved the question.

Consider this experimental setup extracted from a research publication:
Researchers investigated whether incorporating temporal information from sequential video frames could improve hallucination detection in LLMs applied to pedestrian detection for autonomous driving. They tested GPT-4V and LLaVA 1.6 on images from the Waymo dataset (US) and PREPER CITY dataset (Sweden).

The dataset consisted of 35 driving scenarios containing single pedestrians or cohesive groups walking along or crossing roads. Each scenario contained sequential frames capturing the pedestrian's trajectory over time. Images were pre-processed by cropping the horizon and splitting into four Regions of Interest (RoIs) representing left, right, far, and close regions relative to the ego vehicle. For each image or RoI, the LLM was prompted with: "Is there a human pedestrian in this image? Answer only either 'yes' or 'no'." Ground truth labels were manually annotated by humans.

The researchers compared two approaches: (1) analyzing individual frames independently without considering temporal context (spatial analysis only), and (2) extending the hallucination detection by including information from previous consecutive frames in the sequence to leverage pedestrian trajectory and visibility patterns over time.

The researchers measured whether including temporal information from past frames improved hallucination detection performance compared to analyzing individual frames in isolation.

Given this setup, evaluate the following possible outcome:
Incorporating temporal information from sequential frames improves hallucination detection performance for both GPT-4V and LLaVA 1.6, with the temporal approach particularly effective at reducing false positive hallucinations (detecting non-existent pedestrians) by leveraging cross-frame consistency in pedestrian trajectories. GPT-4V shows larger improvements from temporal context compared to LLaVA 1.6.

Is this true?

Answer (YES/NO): NO